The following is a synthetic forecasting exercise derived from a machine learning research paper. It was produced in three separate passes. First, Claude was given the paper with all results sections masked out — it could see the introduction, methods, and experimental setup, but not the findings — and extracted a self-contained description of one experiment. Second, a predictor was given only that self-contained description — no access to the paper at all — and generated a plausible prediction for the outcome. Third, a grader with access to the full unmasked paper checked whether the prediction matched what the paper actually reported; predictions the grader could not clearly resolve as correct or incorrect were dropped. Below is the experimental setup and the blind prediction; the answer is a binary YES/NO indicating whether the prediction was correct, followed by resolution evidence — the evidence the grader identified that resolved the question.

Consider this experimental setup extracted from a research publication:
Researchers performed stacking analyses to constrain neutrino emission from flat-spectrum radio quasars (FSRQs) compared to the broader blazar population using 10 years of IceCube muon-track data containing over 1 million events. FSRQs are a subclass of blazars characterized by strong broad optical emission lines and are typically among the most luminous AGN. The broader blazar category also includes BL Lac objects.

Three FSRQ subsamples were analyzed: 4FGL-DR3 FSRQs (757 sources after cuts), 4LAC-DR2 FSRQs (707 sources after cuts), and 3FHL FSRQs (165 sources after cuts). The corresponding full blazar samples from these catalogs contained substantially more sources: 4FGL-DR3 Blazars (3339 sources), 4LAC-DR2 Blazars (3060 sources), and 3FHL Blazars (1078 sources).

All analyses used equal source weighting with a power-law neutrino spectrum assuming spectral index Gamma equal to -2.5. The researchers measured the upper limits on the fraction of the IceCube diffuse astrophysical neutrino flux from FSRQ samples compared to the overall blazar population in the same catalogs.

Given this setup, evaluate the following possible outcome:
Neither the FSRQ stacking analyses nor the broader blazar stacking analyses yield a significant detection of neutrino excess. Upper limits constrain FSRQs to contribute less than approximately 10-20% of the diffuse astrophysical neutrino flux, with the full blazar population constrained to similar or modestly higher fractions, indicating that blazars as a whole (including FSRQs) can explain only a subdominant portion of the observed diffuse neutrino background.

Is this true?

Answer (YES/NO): NO